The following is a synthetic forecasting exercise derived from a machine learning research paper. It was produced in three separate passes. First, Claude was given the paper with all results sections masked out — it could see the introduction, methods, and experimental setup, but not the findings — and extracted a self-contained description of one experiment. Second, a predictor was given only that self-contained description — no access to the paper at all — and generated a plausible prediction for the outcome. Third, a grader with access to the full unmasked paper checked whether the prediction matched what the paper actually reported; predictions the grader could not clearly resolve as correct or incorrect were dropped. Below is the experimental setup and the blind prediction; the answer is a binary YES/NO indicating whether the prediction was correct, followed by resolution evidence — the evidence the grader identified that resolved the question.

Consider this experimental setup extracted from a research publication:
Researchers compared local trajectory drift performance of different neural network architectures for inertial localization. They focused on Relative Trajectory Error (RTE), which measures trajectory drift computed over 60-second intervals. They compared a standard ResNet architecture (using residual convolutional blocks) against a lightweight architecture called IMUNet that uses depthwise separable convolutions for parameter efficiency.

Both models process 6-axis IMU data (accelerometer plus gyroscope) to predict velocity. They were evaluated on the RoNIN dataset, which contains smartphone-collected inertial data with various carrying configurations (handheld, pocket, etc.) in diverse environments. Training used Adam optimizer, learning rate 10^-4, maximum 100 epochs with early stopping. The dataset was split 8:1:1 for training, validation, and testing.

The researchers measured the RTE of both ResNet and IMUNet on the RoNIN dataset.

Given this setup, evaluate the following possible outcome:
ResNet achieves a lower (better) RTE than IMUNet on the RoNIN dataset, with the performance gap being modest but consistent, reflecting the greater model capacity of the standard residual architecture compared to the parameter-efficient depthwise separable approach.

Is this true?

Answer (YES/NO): NO